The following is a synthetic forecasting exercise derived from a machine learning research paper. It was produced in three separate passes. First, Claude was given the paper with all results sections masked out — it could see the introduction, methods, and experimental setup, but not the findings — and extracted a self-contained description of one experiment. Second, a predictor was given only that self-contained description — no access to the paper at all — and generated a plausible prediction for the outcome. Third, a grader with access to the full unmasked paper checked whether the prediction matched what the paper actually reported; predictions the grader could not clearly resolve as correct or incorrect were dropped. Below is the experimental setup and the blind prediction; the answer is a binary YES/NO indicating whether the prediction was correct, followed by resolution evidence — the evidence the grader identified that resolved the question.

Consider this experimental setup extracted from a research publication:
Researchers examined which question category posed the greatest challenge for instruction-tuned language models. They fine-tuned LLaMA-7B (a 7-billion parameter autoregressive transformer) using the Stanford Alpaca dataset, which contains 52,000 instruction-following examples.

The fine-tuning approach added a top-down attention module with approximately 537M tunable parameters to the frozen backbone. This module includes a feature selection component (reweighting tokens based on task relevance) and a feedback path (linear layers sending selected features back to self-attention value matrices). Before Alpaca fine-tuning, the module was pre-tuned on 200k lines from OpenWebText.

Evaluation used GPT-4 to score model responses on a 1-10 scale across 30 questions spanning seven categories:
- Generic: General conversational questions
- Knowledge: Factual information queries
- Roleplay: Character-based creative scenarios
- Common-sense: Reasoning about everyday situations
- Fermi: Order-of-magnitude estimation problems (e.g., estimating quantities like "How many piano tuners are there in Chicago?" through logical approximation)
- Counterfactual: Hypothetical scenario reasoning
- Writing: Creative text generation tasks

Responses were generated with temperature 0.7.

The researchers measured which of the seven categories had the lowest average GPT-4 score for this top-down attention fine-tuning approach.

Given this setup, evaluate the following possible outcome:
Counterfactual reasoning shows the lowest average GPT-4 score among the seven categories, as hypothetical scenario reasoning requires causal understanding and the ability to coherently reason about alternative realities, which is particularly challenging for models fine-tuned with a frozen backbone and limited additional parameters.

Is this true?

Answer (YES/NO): NO